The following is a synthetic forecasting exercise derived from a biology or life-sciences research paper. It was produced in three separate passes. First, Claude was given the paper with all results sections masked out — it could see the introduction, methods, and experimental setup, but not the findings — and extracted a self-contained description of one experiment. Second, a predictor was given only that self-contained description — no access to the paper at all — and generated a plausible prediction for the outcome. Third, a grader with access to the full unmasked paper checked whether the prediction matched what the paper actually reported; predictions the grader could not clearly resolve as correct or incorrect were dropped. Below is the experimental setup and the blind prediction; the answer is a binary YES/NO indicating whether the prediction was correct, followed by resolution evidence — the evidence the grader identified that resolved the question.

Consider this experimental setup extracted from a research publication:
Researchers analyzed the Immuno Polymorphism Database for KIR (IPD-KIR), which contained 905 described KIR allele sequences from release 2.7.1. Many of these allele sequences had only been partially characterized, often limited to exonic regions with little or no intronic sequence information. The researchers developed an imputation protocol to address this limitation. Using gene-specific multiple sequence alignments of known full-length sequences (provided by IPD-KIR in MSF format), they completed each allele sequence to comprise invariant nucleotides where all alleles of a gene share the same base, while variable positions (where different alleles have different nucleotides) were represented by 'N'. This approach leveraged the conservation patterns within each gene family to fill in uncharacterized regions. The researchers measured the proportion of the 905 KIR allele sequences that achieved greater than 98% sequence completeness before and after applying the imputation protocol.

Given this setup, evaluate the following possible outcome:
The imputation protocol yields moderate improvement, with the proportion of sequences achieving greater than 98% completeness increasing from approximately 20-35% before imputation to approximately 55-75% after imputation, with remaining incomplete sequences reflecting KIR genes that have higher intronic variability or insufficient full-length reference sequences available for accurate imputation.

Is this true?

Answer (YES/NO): NO